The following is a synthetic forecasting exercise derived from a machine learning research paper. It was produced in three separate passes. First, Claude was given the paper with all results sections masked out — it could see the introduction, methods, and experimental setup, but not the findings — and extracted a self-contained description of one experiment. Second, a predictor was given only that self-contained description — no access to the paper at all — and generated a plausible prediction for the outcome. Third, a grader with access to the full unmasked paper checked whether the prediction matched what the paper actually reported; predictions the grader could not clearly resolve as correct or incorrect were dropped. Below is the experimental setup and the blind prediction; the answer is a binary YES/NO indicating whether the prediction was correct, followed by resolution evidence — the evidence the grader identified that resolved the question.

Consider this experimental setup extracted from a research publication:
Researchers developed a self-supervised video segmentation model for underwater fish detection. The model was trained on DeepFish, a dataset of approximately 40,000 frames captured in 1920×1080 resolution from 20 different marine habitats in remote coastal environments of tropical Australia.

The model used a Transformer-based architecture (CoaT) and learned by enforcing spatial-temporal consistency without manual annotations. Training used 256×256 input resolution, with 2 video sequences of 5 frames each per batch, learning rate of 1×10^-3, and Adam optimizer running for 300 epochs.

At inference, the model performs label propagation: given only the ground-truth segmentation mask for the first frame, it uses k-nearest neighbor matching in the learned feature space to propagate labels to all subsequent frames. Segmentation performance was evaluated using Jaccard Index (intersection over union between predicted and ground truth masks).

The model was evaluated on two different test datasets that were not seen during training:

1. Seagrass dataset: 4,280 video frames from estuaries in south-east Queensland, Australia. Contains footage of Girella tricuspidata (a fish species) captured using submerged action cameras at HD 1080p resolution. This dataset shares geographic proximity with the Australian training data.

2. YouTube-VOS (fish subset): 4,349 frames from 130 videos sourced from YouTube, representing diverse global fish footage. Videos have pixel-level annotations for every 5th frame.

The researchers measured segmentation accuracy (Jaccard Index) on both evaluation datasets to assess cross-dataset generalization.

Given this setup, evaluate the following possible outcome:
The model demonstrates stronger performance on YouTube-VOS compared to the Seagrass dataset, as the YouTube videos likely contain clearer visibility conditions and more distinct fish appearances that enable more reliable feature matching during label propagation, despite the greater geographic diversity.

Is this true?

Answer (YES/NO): YES